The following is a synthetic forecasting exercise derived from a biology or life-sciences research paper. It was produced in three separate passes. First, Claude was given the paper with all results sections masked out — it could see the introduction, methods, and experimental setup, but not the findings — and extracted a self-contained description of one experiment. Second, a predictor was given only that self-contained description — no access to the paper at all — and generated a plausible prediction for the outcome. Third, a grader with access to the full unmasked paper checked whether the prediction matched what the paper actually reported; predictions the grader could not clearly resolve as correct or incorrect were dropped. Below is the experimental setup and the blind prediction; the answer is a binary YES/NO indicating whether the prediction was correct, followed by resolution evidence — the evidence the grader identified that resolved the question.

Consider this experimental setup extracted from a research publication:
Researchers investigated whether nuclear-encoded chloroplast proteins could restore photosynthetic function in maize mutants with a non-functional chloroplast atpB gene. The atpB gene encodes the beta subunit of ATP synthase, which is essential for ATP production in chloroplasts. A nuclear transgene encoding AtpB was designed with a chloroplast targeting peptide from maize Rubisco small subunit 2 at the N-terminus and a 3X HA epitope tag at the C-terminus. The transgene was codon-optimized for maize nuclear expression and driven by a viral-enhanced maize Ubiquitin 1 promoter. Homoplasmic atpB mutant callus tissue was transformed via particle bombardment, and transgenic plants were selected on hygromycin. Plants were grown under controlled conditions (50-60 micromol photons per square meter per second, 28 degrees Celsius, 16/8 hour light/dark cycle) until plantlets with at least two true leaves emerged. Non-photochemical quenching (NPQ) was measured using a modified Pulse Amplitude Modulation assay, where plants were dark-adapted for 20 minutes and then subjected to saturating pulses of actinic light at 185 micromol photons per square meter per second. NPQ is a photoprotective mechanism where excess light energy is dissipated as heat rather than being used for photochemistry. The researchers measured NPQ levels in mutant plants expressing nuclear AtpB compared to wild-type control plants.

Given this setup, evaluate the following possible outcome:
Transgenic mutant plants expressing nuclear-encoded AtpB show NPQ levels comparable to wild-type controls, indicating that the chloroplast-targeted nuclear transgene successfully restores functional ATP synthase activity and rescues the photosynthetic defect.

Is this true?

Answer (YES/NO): NO